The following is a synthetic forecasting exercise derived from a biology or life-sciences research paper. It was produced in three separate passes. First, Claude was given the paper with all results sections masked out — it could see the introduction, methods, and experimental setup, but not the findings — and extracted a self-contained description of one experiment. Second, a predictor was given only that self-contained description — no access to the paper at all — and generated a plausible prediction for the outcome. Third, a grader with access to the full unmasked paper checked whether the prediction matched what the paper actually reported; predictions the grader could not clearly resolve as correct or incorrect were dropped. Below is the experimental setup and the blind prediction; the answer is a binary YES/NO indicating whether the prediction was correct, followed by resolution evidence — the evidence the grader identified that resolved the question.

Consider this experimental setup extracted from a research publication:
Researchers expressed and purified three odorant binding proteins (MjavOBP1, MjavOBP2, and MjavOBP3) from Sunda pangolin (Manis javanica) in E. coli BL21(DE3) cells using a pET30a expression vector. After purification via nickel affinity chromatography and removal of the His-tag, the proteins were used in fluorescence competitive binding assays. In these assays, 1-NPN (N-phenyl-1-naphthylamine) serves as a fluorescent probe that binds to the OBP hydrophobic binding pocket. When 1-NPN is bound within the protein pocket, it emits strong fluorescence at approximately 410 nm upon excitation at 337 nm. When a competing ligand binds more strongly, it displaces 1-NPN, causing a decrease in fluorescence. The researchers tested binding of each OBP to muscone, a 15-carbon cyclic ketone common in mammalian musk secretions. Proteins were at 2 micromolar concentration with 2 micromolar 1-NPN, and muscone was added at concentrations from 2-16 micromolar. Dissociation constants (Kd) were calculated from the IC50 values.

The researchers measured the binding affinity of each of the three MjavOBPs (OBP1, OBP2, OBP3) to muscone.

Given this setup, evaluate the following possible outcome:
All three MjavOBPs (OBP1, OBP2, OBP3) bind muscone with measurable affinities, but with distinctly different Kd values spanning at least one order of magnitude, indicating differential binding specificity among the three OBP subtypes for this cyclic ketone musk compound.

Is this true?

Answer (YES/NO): NO